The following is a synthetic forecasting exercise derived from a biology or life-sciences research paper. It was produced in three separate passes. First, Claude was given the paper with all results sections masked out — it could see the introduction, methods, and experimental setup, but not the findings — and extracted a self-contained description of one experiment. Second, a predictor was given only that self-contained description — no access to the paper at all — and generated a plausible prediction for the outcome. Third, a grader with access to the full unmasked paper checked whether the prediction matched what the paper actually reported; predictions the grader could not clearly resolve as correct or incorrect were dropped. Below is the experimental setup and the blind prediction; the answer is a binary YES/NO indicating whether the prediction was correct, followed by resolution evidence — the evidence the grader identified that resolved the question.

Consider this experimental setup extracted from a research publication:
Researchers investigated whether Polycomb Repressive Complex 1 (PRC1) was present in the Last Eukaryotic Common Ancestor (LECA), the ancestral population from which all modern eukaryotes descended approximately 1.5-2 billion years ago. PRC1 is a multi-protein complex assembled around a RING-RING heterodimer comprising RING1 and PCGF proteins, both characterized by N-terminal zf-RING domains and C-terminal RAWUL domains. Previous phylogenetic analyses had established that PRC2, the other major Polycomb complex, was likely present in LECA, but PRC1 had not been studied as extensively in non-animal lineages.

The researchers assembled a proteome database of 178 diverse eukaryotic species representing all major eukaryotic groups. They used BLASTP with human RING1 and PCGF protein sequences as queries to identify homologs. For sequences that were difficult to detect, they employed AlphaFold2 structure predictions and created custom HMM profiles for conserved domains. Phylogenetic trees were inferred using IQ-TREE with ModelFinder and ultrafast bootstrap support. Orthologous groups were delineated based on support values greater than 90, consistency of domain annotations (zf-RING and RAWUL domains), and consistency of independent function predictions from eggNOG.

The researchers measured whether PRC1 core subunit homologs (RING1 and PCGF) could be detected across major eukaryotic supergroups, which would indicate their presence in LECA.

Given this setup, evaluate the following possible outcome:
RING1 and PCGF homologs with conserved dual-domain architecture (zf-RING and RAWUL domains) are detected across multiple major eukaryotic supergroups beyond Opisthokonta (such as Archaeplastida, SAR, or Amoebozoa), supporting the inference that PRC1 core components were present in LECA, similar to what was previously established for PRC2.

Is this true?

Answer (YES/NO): YES